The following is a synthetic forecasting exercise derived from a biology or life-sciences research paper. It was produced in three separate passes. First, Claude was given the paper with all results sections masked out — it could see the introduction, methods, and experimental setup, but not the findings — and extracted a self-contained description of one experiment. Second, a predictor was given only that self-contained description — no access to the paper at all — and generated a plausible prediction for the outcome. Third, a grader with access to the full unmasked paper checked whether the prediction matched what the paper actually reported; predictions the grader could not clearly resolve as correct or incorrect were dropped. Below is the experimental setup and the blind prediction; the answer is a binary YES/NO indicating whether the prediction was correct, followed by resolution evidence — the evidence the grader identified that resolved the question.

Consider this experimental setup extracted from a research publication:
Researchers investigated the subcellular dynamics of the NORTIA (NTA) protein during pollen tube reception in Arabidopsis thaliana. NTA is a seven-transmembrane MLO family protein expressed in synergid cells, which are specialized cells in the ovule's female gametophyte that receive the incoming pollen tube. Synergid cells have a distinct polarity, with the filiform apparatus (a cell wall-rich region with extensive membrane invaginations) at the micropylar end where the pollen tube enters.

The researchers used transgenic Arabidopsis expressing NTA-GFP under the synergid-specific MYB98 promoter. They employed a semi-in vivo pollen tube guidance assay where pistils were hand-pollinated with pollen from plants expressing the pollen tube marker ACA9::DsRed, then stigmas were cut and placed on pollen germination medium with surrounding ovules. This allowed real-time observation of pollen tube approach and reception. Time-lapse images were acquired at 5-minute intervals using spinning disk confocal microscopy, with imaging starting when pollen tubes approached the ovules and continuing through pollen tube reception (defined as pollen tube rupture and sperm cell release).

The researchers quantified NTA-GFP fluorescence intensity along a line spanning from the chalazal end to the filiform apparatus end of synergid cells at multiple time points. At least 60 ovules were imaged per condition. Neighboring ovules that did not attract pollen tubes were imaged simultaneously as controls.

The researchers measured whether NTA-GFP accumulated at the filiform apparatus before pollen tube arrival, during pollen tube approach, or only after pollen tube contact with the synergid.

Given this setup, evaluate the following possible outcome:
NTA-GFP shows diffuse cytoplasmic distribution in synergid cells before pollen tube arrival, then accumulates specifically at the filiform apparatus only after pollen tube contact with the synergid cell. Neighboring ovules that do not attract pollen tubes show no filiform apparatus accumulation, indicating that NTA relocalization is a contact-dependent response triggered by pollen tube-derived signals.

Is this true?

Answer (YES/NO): NO